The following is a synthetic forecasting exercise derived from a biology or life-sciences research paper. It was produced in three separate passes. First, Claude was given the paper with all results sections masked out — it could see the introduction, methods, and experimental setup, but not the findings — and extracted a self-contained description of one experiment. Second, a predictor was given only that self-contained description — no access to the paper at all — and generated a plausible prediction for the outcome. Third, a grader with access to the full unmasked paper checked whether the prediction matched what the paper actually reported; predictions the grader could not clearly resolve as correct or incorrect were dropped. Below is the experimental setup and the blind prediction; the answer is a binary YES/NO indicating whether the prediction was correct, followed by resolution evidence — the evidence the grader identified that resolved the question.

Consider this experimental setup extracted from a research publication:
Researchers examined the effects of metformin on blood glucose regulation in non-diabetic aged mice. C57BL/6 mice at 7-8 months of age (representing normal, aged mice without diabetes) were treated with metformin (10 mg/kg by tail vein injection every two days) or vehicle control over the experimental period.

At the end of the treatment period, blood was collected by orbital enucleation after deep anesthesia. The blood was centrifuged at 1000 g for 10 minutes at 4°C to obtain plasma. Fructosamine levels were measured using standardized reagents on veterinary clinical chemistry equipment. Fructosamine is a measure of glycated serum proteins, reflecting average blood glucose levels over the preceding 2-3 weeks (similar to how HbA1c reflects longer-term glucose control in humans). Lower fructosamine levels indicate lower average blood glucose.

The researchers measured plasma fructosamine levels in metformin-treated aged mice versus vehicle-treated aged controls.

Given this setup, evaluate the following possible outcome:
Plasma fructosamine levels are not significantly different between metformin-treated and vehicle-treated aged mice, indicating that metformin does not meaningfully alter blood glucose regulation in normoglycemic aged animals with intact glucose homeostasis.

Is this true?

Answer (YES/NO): NO